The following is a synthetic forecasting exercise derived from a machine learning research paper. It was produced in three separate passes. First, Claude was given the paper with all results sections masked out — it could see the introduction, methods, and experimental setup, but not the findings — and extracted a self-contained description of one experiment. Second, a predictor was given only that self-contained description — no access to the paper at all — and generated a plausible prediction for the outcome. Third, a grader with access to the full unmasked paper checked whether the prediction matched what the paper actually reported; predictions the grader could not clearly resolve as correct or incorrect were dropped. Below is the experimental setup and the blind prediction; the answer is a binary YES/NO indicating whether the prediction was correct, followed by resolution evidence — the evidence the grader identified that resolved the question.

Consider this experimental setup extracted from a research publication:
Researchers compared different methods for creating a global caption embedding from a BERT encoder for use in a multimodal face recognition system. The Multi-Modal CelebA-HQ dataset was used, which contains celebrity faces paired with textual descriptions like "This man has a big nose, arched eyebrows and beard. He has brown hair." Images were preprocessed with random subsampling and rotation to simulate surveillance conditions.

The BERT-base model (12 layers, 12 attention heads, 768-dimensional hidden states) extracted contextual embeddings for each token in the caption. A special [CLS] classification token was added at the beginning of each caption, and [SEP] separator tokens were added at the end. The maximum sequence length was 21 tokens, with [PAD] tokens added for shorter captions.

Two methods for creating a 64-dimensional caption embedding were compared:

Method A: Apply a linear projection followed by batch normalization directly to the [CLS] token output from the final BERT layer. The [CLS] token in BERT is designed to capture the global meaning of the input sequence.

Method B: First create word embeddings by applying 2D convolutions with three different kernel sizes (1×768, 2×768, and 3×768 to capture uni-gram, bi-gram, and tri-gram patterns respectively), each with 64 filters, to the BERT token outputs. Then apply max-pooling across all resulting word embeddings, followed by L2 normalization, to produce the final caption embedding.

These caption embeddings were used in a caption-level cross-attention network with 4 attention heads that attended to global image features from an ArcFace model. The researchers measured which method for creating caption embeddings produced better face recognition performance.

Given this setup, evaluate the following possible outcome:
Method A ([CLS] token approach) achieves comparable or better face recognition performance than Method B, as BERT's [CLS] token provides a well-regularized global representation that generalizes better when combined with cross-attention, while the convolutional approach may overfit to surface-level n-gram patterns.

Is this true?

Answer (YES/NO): NO